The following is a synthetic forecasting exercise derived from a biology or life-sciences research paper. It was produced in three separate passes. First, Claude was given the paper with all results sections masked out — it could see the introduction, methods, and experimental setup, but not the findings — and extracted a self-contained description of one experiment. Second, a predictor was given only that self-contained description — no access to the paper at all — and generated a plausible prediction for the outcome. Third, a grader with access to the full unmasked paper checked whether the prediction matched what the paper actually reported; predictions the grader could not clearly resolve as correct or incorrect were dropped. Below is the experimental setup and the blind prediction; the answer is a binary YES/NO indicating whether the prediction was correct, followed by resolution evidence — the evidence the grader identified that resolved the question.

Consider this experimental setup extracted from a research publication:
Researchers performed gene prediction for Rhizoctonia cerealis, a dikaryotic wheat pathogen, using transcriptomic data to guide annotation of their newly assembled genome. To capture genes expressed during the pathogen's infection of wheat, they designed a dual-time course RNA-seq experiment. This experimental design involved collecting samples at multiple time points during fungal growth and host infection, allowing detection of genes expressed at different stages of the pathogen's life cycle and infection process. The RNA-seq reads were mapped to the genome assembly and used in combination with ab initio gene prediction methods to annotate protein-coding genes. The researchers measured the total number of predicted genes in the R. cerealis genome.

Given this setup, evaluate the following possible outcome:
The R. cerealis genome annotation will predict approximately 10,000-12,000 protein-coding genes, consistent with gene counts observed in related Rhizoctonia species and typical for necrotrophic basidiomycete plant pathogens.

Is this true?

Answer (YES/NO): NO